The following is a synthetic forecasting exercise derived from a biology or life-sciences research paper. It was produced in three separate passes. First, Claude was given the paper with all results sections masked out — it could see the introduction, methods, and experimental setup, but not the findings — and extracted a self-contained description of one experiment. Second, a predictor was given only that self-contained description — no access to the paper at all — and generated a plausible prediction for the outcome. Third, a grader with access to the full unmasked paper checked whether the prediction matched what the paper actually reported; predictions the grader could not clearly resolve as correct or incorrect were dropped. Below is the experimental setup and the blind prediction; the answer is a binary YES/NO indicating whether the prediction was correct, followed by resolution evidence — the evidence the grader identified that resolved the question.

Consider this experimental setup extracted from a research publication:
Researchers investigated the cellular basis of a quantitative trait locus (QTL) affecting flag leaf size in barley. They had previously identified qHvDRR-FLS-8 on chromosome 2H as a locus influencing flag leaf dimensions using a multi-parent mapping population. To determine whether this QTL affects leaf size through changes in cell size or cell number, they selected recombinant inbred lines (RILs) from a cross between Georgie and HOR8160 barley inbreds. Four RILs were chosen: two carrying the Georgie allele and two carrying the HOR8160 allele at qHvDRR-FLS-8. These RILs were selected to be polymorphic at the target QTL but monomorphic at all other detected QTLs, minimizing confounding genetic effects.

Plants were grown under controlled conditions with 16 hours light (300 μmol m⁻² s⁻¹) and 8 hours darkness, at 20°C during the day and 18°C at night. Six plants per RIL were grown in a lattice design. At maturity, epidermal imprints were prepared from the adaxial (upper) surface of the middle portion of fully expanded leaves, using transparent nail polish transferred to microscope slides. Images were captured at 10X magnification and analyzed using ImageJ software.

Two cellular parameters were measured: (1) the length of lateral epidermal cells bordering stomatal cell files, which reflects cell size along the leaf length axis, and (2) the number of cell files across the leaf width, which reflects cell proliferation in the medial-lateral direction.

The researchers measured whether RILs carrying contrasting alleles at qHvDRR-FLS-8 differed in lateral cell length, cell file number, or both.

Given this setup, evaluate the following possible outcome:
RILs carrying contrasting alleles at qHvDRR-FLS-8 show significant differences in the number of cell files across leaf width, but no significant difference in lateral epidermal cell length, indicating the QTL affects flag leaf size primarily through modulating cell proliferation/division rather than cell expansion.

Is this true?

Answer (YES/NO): NO